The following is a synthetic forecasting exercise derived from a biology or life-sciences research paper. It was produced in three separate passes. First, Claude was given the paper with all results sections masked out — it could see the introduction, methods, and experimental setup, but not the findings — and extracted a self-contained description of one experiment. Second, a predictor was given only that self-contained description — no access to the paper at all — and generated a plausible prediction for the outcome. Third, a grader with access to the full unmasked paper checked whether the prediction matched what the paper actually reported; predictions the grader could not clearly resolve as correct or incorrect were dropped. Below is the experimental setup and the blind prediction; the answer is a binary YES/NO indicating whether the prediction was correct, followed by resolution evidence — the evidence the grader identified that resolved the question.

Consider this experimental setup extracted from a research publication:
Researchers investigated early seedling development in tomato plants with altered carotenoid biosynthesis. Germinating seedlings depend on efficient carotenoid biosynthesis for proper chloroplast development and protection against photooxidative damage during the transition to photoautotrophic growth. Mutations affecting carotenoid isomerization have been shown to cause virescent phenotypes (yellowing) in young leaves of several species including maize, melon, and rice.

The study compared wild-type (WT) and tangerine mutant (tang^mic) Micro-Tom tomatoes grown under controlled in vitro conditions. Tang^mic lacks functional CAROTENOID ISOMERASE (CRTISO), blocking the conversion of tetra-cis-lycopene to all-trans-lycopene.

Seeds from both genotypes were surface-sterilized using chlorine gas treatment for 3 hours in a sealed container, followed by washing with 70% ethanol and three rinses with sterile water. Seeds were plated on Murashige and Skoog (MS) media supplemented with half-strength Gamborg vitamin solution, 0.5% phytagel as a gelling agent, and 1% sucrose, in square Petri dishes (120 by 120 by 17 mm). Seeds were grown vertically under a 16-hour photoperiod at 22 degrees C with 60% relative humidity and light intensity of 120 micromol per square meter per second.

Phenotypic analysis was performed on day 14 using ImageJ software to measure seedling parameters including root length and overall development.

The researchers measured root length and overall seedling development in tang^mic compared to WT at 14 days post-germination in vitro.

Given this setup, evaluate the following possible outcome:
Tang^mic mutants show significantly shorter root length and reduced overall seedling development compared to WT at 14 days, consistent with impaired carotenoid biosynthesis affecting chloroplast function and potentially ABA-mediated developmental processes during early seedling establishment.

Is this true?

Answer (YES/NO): NO